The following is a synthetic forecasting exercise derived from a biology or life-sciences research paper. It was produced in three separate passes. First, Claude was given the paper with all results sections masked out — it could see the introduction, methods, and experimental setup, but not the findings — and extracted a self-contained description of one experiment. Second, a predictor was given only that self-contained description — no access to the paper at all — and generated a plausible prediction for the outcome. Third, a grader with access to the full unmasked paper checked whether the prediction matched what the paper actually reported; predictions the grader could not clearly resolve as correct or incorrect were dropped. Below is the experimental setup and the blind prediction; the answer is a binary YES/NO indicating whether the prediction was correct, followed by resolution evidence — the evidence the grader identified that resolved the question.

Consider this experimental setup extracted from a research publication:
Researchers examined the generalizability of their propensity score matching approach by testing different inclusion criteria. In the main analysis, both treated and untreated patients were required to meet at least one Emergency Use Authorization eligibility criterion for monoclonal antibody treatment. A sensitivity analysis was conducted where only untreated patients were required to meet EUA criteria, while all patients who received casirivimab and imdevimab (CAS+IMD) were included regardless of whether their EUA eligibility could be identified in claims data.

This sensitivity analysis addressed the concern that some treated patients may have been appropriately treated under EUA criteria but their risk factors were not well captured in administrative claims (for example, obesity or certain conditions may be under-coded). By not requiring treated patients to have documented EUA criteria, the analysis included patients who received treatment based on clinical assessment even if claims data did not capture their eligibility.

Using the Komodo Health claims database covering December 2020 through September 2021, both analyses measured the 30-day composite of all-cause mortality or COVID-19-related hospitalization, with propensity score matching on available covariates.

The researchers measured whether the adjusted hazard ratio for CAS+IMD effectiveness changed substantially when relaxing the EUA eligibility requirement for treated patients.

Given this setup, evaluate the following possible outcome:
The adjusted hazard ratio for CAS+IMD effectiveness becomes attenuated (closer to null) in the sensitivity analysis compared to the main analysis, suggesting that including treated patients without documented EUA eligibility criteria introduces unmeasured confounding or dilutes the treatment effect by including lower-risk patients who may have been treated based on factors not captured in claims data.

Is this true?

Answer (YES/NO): NO